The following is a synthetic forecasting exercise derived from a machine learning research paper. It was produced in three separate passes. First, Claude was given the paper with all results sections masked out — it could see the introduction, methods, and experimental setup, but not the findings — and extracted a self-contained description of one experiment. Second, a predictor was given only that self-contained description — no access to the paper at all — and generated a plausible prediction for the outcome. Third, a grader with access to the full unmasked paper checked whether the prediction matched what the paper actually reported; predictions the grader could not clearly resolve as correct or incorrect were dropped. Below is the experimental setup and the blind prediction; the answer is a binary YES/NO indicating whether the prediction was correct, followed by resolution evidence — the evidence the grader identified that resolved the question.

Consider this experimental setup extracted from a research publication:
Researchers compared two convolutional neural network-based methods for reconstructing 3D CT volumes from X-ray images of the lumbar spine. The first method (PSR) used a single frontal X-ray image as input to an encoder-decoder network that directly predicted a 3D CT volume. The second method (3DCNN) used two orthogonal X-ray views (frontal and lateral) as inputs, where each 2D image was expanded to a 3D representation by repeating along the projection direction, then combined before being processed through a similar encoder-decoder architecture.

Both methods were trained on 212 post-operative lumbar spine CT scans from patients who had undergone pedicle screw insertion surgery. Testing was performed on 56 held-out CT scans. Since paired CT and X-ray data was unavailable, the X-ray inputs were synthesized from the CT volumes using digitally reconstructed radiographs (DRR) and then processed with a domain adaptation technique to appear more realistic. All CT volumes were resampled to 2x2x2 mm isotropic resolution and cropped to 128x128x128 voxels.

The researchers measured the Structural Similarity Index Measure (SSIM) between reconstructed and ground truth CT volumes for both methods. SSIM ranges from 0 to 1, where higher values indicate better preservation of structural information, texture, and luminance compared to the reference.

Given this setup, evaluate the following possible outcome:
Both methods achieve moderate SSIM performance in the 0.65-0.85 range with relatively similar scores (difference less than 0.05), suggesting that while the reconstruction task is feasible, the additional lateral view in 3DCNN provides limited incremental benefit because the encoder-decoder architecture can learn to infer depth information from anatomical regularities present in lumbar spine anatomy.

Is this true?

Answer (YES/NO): NO